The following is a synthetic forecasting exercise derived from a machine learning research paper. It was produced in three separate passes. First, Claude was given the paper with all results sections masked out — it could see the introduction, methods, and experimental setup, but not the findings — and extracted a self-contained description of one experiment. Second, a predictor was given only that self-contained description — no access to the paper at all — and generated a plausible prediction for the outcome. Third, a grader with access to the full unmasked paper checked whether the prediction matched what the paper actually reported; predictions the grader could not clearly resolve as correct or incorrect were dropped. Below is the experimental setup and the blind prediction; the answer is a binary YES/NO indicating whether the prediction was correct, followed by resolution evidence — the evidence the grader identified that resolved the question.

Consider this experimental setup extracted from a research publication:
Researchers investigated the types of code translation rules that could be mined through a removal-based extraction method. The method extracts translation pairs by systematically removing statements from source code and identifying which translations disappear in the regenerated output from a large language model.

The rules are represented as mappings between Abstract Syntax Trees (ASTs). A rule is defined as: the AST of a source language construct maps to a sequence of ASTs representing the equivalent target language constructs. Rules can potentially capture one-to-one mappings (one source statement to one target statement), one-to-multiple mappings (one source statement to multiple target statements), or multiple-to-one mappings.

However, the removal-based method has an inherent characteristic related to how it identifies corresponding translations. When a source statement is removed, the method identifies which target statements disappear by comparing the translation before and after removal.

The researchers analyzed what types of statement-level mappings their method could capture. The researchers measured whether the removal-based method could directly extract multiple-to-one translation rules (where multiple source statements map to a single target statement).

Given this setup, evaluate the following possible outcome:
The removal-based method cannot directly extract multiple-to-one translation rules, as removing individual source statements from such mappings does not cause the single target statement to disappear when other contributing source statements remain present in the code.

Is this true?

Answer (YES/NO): YES